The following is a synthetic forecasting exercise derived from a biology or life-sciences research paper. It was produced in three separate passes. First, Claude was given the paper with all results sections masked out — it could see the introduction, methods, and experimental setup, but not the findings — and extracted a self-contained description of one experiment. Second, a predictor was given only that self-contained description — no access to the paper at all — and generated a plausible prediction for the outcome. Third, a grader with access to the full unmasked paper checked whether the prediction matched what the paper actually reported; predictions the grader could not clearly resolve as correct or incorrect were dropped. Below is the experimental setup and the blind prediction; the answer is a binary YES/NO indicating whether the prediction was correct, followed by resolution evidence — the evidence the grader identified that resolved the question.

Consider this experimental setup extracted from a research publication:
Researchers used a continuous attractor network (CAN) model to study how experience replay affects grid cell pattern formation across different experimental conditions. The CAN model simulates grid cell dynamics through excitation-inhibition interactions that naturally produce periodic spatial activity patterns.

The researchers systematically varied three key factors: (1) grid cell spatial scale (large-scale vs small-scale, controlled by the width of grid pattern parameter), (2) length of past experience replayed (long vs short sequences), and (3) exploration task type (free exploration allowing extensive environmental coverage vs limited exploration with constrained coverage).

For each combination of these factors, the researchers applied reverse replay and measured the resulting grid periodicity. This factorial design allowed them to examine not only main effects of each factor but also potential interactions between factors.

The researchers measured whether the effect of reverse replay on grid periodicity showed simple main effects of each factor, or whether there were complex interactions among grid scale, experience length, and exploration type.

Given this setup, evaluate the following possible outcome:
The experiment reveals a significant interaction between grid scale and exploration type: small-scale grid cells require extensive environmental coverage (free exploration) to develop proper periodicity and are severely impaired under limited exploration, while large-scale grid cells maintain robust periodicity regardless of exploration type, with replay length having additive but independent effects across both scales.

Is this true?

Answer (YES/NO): NO